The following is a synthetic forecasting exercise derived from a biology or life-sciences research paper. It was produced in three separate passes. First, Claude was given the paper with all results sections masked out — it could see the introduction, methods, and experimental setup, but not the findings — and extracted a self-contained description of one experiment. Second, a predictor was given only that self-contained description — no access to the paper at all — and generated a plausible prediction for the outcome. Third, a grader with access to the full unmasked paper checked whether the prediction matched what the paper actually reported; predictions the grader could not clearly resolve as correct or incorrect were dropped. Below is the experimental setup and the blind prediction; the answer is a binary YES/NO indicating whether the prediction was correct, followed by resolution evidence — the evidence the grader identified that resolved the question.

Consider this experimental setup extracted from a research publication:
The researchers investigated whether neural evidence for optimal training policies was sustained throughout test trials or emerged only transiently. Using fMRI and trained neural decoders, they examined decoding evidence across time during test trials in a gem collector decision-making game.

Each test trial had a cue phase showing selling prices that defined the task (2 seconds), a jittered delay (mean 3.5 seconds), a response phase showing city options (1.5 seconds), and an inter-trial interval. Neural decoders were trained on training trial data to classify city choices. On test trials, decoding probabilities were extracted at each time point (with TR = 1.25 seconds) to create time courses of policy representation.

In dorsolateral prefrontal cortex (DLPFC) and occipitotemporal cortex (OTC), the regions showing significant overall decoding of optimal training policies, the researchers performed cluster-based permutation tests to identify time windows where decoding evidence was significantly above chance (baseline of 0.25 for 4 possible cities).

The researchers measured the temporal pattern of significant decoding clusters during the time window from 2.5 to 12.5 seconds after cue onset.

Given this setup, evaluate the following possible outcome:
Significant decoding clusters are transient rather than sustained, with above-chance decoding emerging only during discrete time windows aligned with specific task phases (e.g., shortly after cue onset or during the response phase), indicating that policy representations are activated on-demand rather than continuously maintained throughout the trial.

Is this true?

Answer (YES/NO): NO